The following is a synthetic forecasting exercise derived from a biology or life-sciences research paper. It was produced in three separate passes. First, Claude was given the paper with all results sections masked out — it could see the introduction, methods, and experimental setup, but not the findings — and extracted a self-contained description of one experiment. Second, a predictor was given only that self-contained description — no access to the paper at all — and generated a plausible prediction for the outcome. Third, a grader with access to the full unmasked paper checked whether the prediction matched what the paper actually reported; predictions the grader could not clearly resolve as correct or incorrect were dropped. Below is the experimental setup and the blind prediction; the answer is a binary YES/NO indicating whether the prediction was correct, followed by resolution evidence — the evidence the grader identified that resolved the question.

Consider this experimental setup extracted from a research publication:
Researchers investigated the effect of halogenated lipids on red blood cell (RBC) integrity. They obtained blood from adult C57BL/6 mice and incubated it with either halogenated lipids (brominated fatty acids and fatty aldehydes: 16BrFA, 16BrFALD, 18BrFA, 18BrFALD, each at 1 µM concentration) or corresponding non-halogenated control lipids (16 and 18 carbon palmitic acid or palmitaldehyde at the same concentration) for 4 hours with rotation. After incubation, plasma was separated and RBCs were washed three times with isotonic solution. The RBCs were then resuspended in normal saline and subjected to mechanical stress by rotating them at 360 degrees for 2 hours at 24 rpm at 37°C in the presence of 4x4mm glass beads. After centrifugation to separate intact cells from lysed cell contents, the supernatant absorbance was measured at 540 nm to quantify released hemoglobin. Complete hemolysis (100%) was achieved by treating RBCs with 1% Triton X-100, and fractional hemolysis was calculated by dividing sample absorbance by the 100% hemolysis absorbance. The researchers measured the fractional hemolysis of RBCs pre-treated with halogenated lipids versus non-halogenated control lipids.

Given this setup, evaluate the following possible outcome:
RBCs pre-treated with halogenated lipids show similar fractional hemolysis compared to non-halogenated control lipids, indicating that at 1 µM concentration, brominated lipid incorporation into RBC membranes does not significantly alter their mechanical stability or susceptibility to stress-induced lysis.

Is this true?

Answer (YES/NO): NO